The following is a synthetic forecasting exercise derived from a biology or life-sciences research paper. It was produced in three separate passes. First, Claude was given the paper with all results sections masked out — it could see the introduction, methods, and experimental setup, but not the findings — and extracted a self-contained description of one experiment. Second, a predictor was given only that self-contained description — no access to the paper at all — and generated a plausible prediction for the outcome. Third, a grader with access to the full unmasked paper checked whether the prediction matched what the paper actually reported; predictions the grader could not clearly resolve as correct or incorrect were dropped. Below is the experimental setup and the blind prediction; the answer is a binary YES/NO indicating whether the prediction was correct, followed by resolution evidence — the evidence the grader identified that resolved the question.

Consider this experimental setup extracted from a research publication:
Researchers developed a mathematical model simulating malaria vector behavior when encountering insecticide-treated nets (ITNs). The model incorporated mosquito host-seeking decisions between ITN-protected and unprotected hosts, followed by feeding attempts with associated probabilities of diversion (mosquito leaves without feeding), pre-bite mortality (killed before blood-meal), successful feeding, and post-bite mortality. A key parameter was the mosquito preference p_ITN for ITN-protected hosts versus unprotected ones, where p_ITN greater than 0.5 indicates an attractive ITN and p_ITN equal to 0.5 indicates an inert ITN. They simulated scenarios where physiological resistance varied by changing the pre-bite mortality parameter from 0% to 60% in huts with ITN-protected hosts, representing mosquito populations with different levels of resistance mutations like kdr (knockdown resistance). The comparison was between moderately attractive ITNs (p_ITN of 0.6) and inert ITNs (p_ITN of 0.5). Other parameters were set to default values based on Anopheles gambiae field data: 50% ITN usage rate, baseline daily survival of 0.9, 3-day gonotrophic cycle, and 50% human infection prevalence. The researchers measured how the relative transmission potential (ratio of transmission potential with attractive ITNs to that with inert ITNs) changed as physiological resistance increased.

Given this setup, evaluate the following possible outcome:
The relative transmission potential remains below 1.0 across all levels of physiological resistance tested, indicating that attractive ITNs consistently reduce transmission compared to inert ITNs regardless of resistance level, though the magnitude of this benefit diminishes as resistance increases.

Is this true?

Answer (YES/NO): YES